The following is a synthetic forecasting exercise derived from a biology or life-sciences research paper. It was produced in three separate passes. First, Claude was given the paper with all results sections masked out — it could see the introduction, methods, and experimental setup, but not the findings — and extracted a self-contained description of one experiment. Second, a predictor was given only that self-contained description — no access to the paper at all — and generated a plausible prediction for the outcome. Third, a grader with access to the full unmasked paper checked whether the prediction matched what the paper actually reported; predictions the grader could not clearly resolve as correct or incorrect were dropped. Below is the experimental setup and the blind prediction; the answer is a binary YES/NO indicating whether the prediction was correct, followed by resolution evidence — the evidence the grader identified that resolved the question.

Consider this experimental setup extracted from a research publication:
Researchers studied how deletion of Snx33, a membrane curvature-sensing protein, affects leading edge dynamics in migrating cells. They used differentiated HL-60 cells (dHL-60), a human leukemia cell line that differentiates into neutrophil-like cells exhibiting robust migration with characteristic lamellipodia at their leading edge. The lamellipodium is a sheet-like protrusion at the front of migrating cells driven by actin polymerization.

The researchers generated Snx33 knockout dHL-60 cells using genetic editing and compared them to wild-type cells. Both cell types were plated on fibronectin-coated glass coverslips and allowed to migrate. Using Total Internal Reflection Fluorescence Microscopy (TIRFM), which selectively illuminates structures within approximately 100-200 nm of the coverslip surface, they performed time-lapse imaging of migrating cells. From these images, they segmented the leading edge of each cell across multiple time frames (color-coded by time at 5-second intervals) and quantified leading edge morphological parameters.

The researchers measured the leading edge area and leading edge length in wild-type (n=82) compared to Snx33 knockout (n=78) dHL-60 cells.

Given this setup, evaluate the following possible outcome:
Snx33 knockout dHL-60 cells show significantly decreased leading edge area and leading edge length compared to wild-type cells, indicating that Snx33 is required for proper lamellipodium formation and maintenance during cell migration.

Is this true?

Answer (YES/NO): NO